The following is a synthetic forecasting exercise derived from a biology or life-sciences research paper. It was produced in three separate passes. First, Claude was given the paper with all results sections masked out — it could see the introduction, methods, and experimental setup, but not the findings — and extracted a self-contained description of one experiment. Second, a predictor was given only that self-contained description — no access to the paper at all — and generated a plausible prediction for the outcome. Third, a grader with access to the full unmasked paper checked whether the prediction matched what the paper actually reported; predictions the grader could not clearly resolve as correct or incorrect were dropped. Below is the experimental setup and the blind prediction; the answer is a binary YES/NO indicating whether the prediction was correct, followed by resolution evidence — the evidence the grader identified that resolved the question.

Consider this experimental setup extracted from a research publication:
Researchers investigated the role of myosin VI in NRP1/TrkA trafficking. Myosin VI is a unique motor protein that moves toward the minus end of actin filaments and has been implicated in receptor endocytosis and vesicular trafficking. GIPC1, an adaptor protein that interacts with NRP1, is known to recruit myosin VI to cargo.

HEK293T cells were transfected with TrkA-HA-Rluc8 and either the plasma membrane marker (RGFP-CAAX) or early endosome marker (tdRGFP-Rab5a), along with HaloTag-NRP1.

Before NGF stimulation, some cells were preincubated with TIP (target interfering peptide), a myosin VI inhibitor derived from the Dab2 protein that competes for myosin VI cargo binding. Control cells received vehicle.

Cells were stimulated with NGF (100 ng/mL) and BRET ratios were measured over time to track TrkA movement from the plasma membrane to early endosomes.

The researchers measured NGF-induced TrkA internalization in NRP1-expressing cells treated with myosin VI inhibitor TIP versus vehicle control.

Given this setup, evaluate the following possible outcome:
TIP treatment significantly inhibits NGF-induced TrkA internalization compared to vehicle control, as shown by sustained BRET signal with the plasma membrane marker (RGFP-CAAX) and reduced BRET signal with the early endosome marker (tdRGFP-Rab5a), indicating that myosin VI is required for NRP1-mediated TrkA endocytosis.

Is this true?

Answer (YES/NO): NO